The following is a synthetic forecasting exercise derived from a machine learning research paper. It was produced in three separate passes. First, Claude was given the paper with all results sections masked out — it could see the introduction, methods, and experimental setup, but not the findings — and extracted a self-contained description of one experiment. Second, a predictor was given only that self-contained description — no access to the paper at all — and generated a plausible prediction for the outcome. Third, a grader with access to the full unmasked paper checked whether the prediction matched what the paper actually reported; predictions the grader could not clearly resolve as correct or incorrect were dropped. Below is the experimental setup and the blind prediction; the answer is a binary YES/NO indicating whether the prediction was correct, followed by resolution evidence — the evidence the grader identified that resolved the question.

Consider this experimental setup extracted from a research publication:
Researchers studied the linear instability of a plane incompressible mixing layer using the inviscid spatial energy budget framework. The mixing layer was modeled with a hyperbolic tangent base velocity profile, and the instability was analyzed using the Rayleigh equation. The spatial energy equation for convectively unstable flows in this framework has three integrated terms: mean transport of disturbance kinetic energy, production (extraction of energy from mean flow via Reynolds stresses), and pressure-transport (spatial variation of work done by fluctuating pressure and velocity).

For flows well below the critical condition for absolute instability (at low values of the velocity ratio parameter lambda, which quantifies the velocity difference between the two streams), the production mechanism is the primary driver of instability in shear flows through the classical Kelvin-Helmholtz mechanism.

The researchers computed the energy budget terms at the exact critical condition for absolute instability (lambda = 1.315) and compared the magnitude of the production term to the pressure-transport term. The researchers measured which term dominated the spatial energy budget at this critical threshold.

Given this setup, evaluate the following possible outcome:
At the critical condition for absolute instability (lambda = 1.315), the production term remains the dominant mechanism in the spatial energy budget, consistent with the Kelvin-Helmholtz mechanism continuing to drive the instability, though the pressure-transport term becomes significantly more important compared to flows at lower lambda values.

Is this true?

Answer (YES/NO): NO